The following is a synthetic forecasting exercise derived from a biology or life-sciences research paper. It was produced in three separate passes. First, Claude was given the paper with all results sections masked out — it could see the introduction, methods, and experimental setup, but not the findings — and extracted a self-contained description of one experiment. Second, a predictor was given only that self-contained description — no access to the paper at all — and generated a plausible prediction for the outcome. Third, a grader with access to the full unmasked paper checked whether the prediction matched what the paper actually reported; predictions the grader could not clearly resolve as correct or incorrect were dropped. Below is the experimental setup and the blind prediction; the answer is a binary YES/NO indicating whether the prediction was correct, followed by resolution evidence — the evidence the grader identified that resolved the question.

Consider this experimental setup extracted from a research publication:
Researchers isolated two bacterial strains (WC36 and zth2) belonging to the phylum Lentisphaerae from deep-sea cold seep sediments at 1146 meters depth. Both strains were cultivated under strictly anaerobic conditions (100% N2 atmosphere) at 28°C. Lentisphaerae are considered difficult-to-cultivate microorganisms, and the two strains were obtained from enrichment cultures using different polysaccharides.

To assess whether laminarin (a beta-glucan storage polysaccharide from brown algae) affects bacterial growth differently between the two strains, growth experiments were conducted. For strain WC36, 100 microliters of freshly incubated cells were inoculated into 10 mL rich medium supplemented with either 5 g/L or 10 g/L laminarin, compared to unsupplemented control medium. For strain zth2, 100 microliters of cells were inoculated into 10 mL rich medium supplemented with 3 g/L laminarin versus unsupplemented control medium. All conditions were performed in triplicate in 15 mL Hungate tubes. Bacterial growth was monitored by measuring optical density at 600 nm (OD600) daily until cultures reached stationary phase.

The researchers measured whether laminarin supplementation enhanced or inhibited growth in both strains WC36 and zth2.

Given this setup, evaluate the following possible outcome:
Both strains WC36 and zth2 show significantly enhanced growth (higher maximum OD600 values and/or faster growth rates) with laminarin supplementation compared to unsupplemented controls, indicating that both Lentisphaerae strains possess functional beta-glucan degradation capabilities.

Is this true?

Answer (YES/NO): YES